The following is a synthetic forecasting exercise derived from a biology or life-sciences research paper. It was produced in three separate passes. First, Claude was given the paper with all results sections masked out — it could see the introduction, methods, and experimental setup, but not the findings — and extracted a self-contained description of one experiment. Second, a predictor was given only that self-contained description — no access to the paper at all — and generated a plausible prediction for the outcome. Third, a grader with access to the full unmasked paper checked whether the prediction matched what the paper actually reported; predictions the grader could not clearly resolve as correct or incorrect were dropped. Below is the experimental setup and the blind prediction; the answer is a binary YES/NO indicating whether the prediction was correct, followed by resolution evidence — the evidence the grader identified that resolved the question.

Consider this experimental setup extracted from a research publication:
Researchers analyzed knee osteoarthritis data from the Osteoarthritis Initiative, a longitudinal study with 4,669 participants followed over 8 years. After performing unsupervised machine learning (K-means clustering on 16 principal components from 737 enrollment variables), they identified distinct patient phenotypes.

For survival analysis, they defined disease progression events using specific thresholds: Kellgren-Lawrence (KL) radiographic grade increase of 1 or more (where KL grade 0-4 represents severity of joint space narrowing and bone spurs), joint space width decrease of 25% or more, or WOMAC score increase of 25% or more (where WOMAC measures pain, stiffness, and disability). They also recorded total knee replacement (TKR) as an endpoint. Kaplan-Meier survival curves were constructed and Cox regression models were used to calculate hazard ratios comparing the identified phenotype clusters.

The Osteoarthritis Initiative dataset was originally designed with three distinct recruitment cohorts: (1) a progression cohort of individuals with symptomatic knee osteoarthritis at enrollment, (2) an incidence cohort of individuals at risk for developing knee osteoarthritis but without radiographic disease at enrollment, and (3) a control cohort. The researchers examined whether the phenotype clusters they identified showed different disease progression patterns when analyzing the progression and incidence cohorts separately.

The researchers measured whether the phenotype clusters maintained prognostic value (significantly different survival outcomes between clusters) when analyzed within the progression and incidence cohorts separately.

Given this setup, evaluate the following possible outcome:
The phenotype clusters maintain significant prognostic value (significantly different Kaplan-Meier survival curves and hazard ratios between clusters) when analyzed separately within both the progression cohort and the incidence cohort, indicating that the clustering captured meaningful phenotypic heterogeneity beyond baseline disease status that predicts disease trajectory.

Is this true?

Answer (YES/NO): NO